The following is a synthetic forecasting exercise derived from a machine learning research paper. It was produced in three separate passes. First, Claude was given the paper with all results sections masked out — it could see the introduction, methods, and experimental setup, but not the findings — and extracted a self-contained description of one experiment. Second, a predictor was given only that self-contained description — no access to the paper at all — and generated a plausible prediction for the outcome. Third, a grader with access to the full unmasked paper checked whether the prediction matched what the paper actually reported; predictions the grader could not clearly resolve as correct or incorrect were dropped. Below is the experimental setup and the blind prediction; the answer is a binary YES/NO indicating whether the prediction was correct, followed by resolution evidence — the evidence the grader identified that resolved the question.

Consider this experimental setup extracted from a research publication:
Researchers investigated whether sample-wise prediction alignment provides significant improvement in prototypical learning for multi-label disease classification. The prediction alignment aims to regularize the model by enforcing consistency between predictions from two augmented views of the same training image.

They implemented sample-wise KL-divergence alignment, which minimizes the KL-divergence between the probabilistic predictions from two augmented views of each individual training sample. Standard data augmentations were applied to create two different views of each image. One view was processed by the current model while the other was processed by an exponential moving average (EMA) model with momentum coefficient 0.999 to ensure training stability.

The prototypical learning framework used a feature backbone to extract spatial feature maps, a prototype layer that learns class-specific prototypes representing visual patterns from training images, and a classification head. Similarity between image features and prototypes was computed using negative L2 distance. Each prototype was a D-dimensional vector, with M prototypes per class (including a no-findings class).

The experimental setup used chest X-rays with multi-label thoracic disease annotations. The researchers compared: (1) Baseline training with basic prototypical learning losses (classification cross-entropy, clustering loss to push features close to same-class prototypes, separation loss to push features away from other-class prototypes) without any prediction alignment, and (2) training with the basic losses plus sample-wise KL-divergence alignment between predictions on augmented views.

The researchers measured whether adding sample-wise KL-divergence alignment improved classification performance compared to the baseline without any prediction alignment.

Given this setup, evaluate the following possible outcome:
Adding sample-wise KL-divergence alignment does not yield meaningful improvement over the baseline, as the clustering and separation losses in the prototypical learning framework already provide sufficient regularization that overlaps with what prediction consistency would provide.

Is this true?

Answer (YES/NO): NO